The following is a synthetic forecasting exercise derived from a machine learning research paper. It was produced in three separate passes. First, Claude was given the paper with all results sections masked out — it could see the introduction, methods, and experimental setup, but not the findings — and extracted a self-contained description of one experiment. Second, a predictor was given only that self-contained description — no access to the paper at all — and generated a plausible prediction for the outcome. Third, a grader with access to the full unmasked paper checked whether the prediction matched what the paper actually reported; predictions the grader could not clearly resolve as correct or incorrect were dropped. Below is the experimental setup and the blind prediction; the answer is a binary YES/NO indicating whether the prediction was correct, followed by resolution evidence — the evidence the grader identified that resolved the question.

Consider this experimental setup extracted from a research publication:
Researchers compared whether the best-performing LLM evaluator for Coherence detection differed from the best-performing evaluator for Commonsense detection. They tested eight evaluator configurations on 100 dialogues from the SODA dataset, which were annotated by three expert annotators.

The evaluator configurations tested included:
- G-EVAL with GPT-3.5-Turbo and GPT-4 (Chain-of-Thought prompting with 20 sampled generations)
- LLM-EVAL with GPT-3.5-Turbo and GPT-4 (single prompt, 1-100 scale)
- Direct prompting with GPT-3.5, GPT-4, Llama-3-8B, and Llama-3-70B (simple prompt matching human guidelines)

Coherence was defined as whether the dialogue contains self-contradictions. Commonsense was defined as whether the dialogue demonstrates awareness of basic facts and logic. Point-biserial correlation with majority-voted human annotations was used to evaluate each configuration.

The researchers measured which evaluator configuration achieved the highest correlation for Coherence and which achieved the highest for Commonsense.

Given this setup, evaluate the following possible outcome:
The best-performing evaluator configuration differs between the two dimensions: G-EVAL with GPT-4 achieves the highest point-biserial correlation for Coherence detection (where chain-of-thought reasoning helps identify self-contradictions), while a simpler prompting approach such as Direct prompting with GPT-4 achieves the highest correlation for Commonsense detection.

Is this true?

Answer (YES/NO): NO